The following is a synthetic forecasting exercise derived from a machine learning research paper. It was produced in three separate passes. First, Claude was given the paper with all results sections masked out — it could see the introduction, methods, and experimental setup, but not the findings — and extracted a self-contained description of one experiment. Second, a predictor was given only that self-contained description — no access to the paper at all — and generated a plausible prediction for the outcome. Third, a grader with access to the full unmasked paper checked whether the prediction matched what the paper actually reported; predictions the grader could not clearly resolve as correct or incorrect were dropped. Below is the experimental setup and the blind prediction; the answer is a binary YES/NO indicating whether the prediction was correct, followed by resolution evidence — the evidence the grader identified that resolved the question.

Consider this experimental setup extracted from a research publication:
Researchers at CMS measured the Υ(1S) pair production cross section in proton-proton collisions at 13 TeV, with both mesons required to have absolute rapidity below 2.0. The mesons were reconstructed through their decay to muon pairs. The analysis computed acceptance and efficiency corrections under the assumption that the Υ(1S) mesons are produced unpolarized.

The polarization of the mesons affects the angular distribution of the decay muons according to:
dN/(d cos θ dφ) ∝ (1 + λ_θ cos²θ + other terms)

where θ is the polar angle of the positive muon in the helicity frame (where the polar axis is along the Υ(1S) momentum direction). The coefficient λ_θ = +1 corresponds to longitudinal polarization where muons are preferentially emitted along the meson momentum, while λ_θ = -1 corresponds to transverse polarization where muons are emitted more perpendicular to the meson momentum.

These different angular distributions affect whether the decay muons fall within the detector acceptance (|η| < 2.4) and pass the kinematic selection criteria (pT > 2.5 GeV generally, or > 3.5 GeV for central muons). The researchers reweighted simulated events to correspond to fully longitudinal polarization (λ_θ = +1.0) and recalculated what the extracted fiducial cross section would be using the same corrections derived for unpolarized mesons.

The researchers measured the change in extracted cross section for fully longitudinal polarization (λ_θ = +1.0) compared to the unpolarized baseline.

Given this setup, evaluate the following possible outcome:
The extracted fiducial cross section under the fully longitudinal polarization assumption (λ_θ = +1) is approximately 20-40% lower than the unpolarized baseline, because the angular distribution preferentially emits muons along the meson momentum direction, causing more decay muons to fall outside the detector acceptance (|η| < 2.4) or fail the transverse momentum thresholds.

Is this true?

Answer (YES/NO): NO